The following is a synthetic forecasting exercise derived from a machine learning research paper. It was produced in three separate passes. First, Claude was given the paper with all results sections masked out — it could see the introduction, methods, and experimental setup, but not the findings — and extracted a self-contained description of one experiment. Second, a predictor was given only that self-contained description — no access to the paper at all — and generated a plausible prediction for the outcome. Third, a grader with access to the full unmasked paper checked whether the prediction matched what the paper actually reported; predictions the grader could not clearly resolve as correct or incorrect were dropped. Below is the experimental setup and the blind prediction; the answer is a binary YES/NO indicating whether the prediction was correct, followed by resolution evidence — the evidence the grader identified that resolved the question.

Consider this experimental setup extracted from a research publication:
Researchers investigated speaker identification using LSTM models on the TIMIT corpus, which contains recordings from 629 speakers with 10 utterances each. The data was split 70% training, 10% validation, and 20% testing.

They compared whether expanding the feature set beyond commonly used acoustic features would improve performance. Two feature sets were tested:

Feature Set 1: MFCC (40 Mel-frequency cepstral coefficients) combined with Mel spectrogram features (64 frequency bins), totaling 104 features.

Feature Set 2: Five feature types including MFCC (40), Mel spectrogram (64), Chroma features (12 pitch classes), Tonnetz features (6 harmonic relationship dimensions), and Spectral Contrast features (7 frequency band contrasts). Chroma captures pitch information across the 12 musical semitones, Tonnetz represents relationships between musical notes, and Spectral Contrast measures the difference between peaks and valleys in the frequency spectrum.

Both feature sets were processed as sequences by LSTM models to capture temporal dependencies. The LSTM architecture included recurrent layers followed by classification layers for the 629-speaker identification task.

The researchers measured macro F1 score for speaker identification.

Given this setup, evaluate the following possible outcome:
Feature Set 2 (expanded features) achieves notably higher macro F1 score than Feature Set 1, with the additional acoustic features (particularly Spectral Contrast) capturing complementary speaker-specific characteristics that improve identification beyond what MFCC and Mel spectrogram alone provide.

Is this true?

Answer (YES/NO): NO